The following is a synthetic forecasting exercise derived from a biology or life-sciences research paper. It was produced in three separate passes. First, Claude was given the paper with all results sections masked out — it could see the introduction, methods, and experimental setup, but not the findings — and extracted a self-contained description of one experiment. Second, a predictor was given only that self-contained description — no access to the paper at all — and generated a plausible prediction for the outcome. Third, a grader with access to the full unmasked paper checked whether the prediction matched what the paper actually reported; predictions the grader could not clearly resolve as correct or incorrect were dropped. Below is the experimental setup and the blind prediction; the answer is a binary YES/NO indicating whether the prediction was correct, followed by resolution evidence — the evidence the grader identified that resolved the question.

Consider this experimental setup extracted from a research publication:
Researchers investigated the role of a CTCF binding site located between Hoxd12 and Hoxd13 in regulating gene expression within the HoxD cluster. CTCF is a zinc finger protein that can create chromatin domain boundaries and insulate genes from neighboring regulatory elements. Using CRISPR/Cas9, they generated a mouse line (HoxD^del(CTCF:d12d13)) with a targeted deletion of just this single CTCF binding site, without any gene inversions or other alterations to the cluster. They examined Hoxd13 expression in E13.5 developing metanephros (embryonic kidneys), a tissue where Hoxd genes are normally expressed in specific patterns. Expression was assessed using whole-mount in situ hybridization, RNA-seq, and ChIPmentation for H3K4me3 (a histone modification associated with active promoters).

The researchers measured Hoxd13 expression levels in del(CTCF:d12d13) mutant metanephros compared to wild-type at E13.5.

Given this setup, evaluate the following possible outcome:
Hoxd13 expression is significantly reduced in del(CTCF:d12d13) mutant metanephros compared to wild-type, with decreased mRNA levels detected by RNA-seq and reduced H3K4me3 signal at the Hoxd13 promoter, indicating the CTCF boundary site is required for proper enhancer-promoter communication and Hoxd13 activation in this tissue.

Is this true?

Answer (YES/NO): NO